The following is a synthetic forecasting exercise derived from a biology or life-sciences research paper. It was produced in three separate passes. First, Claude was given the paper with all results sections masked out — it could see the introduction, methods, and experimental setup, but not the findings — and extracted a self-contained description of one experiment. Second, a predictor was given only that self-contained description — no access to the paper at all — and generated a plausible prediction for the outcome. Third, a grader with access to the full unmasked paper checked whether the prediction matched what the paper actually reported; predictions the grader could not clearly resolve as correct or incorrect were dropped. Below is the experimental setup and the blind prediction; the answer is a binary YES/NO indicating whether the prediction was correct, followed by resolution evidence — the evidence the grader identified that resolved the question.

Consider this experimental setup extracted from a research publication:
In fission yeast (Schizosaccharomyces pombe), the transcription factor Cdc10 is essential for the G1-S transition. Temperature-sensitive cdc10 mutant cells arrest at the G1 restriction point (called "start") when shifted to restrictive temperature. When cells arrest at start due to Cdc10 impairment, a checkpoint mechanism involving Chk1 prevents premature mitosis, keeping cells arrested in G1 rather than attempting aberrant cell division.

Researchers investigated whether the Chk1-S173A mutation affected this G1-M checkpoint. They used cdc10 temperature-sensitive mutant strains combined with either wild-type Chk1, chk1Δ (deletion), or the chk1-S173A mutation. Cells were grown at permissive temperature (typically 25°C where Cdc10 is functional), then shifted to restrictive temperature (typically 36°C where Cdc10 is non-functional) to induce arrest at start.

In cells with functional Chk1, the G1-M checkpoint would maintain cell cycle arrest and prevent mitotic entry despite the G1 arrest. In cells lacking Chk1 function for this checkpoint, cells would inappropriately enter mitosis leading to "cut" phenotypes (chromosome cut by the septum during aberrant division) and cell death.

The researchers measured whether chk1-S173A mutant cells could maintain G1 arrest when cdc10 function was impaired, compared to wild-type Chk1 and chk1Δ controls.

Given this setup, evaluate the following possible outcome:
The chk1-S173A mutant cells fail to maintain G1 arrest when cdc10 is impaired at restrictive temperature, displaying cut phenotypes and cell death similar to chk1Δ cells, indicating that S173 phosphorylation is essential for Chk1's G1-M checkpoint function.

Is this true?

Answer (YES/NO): YES